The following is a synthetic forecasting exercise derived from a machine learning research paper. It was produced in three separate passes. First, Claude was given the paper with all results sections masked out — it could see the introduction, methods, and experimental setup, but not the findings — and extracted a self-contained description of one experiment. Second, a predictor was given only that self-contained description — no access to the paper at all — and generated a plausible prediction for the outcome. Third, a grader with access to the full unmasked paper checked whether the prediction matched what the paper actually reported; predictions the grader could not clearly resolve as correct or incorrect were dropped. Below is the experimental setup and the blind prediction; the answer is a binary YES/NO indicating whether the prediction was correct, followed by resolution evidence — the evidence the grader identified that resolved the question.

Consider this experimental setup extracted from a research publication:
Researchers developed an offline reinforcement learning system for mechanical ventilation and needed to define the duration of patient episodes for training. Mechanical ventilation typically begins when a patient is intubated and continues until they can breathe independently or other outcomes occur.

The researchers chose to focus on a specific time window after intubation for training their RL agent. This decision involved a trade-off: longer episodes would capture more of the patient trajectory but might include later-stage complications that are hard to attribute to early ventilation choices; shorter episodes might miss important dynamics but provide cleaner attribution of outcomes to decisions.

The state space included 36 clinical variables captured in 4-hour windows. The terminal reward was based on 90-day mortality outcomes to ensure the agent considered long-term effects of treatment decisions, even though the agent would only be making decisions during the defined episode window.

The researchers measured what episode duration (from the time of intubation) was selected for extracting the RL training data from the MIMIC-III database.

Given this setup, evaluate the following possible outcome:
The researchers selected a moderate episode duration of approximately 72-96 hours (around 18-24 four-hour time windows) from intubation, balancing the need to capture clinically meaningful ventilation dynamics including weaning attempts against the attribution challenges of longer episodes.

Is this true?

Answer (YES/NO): YES